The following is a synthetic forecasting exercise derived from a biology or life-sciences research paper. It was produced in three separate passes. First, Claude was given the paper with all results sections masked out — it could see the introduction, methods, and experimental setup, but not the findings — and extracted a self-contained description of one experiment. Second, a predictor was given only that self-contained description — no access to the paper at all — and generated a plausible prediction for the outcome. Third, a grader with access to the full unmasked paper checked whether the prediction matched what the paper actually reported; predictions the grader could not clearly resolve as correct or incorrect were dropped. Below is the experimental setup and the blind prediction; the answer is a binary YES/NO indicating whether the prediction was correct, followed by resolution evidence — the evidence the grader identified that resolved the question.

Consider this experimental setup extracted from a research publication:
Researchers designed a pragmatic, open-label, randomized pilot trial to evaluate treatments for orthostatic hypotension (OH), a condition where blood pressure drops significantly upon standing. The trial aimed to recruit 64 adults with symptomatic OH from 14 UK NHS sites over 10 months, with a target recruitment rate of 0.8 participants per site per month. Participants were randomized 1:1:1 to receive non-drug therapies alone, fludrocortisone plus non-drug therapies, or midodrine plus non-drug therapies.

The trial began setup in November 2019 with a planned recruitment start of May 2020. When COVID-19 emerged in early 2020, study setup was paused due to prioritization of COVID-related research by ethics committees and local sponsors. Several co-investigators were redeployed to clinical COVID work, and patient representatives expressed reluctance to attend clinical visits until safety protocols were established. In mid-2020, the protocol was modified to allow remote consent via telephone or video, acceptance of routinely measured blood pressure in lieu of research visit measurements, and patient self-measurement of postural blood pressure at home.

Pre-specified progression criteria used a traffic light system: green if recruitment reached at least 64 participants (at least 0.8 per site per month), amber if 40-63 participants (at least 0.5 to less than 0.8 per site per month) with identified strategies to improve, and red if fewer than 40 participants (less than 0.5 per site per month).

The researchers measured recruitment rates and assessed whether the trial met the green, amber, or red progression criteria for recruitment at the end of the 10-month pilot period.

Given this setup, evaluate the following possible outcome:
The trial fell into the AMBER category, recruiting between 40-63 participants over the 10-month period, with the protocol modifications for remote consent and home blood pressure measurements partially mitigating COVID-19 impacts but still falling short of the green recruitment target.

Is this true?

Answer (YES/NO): NO